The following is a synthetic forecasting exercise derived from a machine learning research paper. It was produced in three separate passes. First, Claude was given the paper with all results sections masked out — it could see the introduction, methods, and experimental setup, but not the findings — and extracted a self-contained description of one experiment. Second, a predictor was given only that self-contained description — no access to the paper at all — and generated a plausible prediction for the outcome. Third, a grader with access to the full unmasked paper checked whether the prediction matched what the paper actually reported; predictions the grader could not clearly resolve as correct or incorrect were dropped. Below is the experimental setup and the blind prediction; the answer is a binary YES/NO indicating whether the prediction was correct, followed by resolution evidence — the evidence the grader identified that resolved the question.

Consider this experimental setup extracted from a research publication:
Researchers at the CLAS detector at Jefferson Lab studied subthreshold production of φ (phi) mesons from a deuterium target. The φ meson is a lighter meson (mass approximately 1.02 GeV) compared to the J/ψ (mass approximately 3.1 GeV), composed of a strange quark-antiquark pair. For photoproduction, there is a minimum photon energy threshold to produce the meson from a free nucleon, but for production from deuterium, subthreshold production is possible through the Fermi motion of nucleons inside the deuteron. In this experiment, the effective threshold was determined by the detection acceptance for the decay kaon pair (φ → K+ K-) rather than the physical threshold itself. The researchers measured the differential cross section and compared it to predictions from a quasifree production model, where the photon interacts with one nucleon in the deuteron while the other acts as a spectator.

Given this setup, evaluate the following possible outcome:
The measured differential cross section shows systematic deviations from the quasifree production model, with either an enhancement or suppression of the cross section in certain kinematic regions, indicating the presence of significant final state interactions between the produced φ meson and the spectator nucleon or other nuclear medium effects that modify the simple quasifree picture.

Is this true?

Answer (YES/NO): NO